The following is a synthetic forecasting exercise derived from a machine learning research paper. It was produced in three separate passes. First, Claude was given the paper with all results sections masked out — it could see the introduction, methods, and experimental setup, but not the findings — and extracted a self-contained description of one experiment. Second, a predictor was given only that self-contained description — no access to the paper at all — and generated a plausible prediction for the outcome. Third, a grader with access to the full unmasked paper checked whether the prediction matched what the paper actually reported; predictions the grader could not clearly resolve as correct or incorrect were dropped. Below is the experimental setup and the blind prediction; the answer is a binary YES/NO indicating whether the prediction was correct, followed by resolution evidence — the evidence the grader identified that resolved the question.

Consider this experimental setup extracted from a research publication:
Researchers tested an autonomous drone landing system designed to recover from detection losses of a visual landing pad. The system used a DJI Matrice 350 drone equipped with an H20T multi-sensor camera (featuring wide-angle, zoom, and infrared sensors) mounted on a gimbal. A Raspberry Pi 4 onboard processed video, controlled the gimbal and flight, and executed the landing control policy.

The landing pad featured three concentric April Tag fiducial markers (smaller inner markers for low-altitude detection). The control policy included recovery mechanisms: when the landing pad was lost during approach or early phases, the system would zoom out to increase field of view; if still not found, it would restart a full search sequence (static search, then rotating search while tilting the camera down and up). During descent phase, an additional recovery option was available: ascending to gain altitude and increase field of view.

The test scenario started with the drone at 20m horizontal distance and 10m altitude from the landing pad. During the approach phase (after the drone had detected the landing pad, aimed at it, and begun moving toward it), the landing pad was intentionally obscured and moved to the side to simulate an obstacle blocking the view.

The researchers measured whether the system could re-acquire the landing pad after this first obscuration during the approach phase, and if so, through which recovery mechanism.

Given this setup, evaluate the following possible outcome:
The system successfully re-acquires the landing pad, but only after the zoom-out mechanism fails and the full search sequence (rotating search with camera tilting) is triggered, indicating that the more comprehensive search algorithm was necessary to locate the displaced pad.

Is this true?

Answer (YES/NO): NO